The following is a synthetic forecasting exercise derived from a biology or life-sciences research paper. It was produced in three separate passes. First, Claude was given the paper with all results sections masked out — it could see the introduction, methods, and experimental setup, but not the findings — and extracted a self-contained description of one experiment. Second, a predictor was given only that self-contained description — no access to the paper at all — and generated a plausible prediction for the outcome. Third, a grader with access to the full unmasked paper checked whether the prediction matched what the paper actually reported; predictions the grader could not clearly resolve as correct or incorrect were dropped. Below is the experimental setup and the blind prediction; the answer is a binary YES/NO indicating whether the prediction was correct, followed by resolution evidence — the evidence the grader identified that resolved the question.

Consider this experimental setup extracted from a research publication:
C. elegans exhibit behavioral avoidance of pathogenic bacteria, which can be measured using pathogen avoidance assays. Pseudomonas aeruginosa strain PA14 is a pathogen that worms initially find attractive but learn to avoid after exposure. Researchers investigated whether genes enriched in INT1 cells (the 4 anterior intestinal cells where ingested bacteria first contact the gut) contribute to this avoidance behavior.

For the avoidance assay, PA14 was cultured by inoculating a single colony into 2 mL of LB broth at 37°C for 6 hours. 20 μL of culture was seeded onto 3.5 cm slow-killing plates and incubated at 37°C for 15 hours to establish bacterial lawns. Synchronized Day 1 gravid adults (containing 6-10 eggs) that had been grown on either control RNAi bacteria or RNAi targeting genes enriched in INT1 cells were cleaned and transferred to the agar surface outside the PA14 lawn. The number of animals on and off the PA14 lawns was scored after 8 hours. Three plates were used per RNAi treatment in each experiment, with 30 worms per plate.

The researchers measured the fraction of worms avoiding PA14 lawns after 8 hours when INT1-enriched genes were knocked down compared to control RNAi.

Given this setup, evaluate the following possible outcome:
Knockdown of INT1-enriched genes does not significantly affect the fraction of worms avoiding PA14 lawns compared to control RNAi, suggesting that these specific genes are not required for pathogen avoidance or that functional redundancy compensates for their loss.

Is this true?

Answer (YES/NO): NO